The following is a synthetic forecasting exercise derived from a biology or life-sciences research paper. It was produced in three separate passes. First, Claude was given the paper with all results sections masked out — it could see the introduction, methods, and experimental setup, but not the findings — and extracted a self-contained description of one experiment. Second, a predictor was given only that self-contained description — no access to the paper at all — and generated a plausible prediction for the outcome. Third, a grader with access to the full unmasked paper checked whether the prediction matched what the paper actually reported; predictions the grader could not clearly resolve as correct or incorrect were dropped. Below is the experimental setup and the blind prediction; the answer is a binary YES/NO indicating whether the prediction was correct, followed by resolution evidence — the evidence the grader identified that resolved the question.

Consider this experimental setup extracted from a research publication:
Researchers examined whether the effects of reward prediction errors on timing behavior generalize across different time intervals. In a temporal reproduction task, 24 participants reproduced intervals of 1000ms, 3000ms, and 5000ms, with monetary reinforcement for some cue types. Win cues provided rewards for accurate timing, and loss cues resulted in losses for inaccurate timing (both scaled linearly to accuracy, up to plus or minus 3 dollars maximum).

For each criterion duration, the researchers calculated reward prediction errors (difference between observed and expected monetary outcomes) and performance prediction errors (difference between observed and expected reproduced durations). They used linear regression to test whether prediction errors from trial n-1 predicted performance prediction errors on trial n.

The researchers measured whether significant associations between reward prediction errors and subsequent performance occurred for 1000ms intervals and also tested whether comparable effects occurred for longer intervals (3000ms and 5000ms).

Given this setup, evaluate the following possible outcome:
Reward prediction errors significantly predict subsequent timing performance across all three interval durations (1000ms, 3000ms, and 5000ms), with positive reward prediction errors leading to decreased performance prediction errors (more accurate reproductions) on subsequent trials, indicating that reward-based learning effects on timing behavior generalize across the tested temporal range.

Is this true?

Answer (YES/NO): NO